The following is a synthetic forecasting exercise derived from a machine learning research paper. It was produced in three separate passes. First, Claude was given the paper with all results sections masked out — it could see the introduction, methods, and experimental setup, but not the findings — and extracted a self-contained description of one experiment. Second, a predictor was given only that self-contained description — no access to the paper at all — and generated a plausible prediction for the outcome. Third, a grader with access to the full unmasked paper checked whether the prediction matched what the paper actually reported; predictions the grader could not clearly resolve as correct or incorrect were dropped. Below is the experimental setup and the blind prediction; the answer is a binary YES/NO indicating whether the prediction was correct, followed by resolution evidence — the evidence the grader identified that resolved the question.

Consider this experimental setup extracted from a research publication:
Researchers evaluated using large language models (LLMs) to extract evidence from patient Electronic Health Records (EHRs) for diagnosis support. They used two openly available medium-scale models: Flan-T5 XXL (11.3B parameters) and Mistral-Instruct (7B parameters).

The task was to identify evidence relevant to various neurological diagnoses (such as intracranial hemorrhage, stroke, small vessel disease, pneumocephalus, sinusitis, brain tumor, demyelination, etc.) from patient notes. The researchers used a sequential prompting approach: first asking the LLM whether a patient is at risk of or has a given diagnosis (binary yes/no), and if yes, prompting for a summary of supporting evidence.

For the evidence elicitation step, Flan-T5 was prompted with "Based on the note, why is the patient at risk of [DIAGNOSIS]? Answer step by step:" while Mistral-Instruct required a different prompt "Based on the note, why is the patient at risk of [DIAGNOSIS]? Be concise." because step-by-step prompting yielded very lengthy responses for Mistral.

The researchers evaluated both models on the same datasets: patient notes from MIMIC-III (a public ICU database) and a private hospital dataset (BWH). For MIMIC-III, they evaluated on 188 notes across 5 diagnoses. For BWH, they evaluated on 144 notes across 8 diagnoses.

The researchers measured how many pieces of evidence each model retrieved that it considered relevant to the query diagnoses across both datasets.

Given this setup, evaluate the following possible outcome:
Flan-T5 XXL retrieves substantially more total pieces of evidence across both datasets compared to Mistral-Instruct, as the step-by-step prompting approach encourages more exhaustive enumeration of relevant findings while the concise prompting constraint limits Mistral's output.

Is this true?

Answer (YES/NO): YES